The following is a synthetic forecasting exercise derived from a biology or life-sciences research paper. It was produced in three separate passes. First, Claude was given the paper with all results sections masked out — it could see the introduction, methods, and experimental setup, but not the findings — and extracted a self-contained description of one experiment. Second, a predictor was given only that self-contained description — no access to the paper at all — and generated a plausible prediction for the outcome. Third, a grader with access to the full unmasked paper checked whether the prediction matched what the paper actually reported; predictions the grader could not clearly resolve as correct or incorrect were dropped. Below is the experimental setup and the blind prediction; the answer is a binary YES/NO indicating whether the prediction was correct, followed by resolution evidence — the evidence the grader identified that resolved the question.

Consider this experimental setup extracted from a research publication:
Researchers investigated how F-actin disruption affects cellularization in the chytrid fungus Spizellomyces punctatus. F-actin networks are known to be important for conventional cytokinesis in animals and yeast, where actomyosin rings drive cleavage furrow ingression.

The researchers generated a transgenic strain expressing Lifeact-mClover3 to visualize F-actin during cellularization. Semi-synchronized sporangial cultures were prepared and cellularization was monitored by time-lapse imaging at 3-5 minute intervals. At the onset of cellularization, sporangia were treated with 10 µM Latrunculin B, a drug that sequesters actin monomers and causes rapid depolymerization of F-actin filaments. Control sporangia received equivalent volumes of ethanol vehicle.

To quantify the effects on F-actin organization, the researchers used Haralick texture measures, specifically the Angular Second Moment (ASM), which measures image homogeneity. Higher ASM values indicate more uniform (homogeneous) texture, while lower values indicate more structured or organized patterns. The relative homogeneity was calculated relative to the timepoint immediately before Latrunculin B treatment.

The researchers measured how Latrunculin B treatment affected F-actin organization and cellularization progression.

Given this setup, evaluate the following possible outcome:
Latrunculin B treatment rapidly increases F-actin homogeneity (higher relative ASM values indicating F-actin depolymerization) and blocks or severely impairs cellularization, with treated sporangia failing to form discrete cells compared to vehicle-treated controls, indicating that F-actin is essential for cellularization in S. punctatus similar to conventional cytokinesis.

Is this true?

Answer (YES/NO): YES